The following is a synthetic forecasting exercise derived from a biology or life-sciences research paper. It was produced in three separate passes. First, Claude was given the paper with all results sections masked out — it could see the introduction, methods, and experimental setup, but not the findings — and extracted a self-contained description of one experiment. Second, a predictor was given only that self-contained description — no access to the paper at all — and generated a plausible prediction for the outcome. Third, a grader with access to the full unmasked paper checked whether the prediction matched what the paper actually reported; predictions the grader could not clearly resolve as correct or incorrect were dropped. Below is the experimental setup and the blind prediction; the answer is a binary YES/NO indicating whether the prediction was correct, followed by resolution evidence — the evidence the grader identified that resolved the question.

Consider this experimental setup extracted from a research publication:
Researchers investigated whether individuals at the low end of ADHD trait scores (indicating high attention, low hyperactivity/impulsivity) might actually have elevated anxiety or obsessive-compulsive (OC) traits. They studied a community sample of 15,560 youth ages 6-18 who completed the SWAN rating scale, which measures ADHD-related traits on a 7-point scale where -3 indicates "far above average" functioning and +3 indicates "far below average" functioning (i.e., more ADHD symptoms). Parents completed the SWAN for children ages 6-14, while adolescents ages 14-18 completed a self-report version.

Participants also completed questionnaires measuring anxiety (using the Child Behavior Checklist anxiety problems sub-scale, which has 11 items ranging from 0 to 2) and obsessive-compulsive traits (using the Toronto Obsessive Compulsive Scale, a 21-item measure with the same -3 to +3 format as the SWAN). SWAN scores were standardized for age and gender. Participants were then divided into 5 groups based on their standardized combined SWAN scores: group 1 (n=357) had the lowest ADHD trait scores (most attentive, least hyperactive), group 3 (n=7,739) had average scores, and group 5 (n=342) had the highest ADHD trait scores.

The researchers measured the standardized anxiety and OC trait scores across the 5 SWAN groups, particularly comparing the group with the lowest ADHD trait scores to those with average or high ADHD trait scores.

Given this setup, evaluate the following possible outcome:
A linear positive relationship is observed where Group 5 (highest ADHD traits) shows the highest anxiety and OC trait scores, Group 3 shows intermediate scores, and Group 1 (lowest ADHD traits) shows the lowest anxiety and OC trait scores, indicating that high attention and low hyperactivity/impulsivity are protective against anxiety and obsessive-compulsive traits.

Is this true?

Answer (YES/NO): NO